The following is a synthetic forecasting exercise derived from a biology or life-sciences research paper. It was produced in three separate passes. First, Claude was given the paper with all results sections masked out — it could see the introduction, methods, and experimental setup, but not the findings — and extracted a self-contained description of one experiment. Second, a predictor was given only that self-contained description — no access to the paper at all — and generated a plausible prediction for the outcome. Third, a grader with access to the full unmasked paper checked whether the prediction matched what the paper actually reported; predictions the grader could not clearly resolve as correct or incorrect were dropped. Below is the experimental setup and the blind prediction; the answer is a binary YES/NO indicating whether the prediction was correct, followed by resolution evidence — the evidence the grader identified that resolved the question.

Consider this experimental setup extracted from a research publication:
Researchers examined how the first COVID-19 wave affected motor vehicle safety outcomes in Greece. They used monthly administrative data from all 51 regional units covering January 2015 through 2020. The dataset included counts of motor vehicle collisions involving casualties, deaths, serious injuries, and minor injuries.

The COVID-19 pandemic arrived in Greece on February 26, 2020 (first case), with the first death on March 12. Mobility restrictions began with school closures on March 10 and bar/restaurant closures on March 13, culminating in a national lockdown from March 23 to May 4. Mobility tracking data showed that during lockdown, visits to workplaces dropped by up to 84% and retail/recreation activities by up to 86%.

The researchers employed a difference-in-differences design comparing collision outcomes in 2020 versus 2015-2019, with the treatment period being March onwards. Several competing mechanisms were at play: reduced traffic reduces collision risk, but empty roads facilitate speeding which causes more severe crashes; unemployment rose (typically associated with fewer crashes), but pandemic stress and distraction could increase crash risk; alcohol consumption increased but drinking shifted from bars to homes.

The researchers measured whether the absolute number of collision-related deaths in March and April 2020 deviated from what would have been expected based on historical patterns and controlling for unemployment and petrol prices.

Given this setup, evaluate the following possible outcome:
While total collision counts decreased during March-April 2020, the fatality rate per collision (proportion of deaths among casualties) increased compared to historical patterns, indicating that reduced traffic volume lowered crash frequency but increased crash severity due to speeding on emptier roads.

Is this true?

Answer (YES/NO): NO